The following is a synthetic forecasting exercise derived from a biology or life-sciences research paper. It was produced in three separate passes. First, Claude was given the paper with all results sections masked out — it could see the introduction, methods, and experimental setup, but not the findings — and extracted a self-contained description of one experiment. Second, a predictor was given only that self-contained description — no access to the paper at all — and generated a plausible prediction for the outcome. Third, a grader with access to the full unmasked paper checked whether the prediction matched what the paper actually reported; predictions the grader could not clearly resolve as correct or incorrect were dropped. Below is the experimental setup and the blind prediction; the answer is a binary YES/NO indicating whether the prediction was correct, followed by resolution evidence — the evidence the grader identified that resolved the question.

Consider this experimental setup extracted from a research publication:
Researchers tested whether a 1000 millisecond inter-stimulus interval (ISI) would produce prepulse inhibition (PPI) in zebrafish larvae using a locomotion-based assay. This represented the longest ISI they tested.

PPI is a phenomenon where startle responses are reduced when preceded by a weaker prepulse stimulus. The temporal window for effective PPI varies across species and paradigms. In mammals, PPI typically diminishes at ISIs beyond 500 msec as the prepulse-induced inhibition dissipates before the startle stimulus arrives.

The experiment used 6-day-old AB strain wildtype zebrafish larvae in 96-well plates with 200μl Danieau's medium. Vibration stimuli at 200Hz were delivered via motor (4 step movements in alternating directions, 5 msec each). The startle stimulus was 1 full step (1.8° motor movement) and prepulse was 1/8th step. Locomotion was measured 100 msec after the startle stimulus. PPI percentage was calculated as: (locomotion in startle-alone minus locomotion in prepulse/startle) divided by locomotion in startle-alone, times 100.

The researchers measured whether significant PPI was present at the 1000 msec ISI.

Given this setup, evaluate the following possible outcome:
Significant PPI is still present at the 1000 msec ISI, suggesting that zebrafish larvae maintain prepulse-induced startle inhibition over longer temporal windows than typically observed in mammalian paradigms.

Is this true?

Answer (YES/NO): YES